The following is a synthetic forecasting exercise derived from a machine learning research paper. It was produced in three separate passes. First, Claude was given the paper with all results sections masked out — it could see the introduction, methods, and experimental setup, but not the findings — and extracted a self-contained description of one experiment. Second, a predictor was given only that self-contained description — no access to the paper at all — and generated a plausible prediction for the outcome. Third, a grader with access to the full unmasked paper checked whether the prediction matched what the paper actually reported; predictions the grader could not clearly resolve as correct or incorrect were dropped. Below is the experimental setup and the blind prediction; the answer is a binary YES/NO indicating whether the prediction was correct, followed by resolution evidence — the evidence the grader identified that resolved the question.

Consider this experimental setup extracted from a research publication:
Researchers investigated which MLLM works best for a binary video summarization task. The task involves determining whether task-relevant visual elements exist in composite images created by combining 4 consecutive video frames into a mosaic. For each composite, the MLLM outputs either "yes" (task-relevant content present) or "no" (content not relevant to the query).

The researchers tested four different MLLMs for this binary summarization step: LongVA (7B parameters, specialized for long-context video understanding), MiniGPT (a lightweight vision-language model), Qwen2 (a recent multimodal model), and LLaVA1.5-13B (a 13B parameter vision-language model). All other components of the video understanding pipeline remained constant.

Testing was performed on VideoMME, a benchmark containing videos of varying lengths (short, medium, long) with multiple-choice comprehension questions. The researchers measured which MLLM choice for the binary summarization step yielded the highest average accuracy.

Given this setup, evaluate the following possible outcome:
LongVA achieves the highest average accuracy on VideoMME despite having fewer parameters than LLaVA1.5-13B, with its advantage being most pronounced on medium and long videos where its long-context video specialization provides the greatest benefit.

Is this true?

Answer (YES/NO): NO